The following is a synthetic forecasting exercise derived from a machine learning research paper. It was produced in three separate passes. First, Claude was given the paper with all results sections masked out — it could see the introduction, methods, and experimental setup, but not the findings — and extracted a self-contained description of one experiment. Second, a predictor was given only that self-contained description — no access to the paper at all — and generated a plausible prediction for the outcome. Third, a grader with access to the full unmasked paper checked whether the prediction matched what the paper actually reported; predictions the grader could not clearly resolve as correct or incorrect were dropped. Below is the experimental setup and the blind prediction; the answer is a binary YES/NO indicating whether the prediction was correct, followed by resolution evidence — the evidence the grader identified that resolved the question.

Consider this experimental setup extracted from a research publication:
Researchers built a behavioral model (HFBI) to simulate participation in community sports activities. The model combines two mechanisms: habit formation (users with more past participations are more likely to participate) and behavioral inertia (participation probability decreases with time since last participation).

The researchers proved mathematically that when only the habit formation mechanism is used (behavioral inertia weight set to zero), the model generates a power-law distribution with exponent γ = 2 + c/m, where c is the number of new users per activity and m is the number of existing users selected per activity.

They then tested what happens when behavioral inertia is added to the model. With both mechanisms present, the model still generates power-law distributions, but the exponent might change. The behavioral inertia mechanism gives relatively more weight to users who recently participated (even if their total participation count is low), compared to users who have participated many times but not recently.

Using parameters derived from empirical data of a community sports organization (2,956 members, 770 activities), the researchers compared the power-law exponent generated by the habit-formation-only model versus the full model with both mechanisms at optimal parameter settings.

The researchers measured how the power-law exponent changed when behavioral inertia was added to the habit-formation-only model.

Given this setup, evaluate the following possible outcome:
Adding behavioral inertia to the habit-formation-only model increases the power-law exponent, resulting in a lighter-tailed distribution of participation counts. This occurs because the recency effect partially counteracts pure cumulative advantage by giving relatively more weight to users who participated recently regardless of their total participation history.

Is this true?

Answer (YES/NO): NO